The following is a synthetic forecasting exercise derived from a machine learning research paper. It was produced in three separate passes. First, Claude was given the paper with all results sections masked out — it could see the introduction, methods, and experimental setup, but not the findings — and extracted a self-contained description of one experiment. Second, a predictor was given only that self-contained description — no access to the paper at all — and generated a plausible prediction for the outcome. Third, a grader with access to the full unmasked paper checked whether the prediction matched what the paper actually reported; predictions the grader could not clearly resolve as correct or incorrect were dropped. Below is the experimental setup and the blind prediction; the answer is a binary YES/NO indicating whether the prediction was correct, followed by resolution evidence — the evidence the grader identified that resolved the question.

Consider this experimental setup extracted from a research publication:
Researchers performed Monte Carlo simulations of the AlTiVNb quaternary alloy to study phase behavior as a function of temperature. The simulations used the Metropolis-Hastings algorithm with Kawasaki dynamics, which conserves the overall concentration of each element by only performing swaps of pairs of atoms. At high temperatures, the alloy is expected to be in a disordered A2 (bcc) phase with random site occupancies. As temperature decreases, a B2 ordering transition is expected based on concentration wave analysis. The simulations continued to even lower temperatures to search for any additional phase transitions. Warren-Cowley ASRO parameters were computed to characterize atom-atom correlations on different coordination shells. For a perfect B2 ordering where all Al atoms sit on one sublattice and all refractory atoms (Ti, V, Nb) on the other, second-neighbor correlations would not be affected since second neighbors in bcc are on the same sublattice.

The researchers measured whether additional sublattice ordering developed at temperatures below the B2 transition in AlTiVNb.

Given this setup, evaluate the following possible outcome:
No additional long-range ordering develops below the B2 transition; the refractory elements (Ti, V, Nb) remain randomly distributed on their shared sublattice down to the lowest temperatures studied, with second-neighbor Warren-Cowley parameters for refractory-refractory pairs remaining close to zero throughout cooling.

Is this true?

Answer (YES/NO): NO